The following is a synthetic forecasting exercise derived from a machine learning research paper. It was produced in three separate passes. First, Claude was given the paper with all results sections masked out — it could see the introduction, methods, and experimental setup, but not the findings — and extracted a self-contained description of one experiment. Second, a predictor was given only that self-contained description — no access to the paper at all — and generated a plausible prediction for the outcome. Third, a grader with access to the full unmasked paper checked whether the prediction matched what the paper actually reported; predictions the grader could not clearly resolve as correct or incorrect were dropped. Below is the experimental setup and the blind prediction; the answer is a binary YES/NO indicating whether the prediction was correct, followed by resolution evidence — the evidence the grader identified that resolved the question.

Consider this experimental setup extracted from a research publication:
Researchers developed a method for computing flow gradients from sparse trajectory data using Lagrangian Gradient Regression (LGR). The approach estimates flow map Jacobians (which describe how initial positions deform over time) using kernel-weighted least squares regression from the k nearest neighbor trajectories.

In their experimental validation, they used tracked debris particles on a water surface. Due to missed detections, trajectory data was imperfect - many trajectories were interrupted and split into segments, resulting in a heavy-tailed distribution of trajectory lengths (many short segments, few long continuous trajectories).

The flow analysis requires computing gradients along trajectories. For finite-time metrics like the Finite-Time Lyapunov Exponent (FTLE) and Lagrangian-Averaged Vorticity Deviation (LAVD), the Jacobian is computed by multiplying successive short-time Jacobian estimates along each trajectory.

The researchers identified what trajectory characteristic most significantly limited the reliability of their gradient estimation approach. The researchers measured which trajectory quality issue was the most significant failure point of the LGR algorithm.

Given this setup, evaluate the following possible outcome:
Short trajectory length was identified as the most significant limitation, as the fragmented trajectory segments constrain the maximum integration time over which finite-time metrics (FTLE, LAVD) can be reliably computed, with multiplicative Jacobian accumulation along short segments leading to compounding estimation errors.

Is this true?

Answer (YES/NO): YES